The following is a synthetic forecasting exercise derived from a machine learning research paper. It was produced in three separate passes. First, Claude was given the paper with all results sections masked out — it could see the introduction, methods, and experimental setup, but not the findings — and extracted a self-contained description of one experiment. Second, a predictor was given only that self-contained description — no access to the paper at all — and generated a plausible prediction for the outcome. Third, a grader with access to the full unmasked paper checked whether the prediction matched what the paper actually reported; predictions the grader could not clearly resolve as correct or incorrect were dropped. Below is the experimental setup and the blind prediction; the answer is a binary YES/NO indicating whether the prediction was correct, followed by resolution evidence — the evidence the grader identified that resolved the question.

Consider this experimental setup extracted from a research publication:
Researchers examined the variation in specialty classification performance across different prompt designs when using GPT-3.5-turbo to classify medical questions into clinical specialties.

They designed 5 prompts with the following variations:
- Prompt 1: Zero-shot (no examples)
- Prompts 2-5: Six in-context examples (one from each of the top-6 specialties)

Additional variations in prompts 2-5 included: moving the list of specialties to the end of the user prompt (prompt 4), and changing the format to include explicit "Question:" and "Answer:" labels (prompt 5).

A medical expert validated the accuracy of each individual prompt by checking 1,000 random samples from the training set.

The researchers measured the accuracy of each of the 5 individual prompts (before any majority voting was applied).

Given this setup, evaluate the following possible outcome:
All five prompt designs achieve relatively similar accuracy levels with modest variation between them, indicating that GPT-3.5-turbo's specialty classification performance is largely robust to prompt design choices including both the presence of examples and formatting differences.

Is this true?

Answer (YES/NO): NO